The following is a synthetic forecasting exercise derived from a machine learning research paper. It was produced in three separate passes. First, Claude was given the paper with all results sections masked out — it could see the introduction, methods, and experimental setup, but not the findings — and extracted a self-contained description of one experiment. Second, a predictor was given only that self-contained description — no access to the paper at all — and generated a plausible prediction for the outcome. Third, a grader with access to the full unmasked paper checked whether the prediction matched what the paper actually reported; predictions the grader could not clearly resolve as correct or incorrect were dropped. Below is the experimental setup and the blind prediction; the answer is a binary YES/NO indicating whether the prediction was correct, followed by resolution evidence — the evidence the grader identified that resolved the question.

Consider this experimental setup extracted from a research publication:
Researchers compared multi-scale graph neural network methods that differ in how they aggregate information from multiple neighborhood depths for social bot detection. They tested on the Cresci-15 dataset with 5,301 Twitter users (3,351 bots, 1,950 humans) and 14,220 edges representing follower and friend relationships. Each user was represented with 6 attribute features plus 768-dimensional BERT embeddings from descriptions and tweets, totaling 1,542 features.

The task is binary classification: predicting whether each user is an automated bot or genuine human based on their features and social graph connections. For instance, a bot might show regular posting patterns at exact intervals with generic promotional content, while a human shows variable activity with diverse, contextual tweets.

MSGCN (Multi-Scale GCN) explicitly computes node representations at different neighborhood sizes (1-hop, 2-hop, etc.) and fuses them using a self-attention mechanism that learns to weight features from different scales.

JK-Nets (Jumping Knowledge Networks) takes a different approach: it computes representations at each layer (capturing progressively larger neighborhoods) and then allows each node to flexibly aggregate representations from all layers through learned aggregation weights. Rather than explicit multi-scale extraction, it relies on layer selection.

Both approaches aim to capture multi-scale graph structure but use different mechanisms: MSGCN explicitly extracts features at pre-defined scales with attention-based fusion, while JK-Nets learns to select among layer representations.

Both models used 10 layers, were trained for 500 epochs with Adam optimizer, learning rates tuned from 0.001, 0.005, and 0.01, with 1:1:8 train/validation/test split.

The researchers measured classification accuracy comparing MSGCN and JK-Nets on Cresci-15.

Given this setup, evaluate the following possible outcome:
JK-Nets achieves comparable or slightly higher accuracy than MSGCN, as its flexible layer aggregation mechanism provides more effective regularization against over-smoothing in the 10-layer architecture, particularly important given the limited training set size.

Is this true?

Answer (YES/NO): NO